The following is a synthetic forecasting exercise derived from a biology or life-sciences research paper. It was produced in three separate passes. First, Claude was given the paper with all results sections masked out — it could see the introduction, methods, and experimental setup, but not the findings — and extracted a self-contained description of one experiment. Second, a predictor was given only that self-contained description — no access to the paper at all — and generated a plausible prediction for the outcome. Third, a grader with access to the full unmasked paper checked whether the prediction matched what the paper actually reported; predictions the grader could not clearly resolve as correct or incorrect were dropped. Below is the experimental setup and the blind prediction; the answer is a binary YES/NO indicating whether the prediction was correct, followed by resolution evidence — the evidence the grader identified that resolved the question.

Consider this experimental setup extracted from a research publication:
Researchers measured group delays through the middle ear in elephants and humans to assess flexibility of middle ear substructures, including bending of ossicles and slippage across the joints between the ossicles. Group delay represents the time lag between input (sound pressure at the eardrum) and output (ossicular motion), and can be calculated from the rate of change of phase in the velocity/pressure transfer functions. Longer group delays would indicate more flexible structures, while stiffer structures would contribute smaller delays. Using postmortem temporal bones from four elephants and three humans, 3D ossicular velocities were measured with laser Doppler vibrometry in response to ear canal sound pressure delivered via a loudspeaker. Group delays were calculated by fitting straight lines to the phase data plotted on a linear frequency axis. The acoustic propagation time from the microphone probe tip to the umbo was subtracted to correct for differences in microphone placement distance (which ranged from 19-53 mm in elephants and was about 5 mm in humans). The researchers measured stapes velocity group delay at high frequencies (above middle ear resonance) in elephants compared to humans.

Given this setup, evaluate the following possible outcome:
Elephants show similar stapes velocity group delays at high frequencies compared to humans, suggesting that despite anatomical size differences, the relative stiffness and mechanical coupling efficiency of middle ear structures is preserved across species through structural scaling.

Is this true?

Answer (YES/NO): NO